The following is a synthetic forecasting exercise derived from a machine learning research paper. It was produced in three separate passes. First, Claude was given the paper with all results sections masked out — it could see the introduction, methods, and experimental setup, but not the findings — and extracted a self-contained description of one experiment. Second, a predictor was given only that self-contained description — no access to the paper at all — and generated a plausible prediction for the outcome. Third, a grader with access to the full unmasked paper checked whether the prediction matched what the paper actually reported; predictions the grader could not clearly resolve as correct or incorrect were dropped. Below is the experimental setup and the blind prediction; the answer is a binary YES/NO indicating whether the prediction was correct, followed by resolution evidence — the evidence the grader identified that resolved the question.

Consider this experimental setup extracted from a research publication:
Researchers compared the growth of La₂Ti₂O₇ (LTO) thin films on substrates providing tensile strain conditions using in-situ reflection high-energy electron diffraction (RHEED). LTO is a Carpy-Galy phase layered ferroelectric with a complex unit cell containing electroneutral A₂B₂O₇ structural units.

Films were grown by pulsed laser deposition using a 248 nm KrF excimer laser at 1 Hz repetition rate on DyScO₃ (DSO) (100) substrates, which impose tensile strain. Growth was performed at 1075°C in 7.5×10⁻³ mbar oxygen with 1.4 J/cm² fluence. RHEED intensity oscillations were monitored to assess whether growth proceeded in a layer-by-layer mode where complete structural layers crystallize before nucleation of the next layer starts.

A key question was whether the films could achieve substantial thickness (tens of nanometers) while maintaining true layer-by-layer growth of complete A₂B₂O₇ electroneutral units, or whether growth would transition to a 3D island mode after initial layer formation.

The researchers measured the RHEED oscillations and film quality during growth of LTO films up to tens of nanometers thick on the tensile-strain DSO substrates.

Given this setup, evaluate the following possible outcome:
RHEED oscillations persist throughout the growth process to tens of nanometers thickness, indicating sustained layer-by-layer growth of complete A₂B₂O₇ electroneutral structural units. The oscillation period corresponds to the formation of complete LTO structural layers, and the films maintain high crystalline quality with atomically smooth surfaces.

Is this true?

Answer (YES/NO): YES